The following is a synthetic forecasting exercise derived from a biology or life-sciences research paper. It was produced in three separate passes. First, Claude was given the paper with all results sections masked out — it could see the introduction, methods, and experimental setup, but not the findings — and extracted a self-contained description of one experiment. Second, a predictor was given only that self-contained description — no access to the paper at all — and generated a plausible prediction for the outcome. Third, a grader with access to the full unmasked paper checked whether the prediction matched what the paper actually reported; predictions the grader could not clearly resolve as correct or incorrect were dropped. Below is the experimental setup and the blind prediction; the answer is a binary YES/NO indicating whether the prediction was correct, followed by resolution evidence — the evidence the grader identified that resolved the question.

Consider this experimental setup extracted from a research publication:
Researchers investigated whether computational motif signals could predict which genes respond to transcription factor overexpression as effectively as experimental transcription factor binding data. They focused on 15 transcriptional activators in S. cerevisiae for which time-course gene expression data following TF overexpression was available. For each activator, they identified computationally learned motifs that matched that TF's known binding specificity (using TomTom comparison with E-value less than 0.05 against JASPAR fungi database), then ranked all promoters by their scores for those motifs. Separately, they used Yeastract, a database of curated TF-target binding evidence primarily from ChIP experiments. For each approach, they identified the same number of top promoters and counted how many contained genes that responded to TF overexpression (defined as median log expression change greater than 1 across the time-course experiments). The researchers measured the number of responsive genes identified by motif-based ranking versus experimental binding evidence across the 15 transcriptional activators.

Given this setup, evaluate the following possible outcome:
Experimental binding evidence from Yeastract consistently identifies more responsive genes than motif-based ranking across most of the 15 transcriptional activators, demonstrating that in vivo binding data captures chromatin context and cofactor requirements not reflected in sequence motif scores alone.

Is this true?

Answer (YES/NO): NO